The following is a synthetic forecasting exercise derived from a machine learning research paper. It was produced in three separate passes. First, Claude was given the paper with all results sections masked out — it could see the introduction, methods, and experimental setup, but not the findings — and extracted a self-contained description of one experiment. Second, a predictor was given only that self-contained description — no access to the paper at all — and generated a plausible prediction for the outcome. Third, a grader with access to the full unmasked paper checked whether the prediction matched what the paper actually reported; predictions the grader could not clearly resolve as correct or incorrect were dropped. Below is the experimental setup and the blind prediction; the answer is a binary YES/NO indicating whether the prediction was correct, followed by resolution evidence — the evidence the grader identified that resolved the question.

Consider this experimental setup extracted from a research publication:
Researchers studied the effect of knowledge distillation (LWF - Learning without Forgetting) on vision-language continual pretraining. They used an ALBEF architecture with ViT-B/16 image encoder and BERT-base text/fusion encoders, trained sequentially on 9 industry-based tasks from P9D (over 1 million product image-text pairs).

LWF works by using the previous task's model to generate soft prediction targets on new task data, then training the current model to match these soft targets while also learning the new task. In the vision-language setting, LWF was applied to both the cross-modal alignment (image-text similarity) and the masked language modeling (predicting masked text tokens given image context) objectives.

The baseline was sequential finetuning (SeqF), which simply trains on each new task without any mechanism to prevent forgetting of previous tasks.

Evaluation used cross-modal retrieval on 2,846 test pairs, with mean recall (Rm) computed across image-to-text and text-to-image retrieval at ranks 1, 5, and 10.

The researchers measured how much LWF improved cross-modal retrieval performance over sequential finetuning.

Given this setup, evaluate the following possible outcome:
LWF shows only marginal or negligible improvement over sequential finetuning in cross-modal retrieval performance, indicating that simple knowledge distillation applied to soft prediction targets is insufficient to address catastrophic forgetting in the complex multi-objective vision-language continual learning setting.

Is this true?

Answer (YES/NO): NO